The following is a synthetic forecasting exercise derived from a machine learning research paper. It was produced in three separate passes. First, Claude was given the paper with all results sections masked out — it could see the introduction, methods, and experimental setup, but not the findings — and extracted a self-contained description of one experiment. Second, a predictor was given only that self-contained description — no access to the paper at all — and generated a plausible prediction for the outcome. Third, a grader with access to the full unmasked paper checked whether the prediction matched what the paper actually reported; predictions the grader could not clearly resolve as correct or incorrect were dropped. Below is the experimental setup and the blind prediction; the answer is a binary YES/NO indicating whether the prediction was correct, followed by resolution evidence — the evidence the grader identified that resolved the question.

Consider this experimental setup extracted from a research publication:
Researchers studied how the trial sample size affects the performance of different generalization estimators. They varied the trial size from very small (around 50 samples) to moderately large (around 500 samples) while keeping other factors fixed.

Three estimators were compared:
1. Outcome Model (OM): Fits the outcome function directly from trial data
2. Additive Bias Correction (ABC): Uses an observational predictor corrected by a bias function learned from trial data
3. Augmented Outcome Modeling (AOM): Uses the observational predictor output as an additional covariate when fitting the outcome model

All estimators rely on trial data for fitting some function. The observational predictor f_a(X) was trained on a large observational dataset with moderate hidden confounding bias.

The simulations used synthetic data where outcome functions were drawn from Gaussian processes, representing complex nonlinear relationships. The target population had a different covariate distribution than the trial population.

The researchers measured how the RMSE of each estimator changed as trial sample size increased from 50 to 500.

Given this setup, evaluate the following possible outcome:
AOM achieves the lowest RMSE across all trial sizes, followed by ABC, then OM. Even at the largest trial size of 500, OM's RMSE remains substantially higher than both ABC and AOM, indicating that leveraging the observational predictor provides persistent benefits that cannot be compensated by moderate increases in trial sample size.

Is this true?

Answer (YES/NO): NO